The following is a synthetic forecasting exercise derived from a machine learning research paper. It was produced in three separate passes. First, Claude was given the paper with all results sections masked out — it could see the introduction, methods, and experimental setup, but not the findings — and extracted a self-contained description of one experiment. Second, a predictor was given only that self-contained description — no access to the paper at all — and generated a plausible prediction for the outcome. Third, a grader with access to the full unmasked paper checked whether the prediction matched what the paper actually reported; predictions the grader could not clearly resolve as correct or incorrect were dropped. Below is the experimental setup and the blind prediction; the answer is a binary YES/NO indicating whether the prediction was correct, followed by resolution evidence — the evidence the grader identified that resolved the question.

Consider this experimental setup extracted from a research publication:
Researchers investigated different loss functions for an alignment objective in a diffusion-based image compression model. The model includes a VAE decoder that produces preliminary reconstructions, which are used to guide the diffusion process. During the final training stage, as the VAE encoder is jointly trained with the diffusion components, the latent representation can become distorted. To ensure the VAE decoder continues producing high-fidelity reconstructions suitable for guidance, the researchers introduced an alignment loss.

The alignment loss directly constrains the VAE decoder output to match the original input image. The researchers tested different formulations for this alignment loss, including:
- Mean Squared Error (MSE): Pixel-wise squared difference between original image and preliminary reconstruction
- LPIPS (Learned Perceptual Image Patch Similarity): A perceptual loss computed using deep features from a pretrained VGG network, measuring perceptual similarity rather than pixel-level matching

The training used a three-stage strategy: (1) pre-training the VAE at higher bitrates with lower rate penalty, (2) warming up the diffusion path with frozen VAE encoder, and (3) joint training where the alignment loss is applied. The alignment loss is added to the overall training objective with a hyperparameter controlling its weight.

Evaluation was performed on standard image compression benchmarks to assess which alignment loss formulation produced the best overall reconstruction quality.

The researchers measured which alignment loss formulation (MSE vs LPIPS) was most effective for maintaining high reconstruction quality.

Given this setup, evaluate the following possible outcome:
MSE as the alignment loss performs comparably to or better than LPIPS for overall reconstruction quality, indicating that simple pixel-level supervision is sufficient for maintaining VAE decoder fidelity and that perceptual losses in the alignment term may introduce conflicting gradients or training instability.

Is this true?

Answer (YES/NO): YES